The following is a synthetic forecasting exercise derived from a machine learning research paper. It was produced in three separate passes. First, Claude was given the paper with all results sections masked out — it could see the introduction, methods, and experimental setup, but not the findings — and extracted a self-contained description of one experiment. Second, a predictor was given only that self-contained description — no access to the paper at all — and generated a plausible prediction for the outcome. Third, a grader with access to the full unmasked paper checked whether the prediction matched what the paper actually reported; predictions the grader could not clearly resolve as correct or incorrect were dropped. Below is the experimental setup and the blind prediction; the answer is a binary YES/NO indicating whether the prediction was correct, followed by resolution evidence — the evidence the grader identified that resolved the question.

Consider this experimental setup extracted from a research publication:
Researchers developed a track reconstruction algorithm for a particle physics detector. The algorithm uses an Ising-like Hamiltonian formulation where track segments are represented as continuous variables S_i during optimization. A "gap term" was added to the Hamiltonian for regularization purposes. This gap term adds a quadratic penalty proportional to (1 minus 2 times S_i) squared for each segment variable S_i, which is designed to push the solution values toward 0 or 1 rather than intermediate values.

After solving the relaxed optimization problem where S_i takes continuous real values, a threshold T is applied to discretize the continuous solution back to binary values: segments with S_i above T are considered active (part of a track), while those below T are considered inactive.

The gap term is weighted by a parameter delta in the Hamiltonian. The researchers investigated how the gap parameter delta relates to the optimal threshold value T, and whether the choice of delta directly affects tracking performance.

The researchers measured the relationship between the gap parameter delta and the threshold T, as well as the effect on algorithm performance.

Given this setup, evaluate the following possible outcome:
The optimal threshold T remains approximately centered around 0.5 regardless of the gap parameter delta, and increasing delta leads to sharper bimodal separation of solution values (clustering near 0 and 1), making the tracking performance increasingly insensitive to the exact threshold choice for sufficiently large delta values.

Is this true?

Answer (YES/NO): NO